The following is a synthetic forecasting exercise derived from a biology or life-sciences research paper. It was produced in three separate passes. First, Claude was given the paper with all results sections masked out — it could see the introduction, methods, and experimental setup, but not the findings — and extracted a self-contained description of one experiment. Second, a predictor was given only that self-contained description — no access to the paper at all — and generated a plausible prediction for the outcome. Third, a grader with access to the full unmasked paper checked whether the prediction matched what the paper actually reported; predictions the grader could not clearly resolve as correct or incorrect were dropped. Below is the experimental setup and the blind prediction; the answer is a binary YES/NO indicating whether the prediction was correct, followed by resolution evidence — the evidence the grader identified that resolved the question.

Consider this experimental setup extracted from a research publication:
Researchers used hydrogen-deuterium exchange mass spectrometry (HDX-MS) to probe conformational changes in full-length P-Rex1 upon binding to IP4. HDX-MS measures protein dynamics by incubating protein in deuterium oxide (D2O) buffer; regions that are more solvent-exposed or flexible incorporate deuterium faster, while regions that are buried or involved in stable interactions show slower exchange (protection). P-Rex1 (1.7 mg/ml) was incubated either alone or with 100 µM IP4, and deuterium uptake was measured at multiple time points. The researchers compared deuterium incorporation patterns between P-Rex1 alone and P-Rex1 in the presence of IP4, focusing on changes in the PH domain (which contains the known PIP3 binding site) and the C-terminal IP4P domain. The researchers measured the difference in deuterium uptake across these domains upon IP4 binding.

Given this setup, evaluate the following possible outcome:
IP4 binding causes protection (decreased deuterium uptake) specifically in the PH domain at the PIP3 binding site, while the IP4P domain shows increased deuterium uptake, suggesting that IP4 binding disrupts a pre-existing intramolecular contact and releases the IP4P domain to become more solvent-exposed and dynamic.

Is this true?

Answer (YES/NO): NO